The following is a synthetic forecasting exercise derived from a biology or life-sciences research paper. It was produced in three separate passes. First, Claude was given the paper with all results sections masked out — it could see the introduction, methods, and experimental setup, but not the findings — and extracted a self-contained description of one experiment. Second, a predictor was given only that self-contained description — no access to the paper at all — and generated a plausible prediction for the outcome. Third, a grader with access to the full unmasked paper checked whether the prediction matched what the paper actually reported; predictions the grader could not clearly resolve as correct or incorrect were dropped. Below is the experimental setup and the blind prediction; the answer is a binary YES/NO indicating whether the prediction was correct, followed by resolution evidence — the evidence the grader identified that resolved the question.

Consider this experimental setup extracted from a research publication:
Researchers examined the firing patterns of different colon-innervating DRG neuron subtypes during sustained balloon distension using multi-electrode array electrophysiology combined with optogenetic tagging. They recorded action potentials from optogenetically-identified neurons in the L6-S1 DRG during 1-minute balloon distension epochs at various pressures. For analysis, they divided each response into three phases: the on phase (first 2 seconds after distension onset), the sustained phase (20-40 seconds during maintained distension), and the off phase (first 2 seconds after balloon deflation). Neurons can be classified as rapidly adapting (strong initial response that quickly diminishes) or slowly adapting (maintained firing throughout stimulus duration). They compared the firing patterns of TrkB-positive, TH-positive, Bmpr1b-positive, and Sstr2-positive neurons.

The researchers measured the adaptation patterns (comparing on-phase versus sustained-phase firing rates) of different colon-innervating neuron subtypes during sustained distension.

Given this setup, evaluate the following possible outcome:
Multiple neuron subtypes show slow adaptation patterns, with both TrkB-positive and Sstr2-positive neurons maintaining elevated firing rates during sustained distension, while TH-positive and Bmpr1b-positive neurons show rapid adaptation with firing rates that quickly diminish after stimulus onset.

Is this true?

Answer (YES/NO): NO